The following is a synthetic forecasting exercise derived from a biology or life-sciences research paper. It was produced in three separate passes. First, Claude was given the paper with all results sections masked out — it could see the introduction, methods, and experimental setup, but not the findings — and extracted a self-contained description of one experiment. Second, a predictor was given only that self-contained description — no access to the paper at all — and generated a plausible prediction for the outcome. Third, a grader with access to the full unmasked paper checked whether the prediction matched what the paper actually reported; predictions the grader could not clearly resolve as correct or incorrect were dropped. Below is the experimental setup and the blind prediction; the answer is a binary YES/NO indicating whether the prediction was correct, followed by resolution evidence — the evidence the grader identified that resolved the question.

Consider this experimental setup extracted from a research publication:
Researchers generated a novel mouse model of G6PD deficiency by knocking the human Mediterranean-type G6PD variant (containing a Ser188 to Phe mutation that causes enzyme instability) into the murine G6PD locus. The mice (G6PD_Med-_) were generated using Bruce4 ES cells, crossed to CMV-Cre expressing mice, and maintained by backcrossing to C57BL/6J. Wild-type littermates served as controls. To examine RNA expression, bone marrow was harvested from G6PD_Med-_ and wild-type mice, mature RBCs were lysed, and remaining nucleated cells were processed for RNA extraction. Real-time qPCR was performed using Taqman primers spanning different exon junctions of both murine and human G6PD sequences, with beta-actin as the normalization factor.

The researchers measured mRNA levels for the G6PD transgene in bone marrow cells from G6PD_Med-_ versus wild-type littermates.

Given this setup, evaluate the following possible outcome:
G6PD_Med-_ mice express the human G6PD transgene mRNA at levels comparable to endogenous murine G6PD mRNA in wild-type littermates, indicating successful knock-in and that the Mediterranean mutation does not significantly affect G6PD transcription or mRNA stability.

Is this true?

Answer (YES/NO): YES